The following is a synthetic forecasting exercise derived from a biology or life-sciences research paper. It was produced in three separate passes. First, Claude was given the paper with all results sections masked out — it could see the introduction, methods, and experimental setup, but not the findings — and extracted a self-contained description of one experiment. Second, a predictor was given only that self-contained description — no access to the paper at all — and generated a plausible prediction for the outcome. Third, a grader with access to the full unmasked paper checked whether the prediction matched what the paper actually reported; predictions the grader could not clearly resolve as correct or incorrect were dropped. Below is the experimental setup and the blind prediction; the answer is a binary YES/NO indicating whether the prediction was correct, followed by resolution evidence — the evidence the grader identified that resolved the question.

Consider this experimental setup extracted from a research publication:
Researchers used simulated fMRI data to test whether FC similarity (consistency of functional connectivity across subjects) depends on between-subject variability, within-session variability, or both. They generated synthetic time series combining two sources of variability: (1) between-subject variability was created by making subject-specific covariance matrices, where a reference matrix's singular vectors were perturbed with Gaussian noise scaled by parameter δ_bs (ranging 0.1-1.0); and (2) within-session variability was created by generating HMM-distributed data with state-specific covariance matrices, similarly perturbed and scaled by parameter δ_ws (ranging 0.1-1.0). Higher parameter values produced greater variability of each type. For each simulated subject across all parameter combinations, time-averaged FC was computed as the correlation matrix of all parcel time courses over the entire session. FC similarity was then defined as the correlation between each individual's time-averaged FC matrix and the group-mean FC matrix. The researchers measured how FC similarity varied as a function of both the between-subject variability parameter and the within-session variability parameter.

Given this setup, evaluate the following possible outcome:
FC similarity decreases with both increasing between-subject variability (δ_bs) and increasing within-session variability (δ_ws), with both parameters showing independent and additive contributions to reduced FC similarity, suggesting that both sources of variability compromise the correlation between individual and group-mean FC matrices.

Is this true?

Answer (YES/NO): NO